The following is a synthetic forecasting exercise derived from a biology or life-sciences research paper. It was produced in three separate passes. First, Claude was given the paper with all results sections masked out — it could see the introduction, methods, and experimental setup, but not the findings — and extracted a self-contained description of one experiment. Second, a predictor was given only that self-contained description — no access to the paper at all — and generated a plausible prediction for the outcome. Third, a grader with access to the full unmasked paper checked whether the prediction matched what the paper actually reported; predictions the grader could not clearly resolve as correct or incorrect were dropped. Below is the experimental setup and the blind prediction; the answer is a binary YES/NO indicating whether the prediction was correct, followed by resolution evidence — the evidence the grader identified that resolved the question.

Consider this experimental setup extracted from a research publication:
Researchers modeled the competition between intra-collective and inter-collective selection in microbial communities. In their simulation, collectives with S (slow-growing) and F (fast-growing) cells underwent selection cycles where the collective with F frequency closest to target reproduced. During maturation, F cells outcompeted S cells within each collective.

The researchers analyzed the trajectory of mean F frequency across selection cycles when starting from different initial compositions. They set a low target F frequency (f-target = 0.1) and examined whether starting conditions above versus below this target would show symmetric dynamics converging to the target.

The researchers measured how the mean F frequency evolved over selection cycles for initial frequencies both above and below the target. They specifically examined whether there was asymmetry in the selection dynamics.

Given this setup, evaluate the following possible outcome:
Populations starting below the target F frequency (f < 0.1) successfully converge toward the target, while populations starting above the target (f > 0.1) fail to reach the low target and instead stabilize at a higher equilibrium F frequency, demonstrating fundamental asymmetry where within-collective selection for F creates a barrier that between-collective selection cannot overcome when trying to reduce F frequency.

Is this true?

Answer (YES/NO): NO